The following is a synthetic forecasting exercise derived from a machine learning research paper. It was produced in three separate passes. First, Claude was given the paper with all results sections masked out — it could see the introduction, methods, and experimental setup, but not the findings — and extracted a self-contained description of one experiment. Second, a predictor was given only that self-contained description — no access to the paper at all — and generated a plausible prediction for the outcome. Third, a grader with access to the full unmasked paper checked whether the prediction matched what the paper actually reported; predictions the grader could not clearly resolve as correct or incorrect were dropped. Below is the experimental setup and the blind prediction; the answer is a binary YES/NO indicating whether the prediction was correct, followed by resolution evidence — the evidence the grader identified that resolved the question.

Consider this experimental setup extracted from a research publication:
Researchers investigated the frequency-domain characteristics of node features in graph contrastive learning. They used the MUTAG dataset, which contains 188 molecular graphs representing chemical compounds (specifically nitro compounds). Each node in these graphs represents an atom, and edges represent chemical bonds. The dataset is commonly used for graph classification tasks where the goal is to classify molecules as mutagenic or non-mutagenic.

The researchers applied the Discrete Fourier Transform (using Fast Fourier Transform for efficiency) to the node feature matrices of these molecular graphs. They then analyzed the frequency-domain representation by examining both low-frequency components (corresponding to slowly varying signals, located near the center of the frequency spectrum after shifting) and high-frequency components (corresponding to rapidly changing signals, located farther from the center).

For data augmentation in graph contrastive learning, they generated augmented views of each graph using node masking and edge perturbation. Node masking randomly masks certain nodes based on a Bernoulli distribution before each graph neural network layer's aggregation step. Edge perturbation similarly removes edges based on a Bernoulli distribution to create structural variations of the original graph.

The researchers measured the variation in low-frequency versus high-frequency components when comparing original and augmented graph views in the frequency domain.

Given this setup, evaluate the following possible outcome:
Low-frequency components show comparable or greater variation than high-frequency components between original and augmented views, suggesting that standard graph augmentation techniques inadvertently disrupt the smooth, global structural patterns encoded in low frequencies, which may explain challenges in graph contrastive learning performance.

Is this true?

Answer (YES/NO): NO